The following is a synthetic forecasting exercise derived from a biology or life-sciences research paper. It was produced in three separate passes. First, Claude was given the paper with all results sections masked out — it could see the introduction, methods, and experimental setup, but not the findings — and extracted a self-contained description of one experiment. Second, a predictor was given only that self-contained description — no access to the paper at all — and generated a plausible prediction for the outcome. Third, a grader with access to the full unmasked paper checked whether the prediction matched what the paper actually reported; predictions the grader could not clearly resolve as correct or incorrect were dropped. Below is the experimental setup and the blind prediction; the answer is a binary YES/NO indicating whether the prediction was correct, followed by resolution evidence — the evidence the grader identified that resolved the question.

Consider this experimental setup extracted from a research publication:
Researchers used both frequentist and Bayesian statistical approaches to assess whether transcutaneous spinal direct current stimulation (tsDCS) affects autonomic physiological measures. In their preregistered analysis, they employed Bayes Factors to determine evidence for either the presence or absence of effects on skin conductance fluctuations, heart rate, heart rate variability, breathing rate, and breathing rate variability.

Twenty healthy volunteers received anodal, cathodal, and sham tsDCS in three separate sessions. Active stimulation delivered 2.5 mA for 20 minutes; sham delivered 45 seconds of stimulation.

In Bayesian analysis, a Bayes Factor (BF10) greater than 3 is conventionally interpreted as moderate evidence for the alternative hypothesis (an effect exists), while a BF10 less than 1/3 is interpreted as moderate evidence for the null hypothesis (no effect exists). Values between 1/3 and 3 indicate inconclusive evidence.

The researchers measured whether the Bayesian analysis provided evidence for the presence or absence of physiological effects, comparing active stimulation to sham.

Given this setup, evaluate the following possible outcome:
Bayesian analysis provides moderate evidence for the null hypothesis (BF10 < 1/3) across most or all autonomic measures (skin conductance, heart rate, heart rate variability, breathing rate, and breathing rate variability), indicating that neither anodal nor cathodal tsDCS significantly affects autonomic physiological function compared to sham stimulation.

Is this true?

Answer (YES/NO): NO